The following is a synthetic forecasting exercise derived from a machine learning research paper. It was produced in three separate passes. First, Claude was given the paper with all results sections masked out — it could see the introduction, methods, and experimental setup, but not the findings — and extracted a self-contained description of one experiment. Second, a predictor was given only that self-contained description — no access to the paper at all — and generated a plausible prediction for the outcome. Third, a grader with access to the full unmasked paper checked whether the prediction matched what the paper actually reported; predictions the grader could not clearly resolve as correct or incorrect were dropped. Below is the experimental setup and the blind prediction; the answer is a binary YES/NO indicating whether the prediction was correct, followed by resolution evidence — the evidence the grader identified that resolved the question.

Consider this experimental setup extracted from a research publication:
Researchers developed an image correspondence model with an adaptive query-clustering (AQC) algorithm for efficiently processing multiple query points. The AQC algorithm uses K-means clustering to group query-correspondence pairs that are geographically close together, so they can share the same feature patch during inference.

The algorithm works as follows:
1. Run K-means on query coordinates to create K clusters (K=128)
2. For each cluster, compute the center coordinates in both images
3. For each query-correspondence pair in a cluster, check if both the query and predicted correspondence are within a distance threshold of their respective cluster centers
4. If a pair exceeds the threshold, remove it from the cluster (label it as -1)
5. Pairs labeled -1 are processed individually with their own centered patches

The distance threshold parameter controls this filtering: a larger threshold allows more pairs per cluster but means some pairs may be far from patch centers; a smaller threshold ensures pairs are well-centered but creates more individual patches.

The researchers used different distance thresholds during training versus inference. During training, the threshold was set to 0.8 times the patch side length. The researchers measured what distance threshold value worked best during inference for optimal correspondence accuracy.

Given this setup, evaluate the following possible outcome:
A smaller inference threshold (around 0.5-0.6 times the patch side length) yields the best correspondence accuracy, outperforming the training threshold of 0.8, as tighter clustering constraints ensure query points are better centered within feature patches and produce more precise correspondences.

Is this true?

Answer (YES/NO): YES